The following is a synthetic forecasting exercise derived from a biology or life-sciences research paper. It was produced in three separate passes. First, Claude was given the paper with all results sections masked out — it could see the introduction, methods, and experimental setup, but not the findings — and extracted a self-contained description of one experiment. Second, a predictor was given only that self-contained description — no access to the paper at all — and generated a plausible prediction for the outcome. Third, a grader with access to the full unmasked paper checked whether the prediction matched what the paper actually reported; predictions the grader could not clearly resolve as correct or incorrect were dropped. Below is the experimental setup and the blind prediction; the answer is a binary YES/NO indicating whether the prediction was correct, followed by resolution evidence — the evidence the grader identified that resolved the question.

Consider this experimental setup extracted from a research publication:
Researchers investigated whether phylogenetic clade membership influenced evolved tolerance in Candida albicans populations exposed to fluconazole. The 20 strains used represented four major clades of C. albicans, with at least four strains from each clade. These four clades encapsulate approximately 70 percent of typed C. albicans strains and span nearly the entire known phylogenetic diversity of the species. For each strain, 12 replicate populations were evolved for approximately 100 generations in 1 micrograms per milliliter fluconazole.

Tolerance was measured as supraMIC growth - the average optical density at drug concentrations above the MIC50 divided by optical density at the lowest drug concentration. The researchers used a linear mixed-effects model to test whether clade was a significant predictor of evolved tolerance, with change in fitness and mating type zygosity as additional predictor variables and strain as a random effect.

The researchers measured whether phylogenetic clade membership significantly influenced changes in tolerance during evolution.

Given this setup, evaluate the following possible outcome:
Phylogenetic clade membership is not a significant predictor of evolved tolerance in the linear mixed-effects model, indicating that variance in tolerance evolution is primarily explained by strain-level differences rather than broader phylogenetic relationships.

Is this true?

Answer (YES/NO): YES